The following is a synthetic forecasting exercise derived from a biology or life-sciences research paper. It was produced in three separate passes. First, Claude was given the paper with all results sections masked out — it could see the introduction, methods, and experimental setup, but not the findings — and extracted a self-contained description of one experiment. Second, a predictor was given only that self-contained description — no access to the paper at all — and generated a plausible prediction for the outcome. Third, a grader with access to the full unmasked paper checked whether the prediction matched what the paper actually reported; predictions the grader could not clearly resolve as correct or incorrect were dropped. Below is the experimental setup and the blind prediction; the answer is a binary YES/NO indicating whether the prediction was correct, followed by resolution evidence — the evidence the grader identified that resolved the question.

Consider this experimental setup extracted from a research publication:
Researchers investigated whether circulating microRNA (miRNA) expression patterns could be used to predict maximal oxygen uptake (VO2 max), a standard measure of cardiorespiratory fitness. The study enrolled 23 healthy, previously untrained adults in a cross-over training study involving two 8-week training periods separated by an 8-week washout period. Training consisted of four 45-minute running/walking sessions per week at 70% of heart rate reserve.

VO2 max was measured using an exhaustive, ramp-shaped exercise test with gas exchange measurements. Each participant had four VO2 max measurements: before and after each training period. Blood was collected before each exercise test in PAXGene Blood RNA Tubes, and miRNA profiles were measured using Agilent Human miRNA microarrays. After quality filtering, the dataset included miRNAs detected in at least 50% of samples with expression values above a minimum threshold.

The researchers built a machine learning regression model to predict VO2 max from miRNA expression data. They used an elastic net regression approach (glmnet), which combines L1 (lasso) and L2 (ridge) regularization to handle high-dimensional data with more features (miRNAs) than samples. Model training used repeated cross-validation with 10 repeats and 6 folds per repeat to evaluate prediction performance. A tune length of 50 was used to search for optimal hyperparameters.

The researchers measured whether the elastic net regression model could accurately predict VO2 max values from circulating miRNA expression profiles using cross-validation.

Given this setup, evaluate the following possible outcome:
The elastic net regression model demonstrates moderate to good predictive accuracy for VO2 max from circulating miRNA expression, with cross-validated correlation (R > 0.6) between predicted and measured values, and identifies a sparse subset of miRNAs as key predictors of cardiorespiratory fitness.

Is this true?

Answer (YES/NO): YES